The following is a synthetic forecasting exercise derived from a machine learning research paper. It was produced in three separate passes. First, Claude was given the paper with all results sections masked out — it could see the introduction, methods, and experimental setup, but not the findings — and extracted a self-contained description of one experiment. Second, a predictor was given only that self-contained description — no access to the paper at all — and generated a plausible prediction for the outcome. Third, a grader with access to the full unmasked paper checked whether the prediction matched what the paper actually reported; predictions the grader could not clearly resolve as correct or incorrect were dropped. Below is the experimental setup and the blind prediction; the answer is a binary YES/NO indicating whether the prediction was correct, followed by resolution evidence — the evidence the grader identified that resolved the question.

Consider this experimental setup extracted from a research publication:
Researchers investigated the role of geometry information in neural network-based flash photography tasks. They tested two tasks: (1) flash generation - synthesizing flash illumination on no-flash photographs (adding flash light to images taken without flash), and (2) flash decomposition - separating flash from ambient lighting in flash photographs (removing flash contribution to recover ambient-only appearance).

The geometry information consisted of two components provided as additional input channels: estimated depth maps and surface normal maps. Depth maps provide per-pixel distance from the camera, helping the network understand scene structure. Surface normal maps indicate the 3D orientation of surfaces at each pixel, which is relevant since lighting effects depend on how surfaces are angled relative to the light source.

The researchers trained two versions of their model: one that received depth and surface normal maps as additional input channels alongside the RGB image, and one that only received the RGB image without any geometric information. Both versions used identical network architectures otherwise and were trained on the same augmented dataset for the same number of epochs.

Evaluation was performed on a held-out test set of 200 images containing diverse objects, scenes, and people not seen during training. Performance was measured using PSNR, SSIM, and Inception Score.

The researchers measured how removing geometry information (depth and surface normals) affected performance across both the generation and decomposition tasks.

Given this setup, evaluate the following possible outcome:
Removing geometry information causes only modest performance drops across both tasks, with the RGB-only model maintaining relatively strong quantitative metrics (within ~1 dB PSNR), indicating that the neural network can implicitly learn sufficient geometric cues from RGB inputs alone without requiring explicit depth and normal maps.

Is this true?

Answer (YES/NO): NO